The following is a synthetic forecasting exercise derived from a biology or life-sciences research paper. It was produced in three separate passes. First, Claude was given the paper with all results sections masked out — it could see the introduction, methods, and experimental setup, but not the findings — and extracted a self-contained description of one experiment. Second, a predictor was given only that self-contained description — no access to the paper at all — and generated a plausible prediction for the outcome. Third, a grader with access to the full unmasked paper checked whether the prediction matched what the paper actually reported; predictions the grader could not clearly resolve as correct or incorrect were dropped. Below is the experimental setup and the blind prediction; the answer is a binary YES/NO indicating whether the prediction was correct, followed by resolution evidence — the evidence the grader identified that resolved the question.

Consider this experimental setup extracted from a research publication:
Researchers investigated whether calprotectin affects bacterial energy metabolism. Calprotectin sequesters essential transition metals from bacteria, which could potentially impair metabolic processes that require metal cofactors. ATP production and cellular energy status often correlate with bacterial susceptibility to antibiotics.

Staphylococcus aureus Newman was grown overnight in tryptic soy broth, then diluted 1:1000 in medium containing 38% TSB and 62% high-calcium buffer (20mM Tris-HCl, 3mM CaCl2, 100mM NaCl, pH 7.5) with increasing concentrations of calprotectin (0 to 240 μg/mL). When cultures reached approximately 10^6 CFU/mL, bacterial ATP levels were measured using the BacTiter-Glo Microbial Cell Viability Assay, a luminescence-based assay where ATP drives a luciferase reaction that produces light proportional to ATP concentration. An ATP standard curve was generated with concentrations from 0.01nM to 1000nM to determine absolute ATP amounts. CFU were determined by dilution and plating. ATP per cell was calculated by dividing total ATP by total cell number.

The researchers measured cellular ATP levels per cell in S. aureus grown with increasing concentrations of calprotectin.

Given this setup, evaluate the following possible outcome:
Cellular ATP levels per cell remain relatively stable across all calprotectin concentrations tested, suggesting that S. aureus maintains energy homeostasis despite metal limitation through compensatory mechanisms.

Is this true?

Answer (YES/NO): NO